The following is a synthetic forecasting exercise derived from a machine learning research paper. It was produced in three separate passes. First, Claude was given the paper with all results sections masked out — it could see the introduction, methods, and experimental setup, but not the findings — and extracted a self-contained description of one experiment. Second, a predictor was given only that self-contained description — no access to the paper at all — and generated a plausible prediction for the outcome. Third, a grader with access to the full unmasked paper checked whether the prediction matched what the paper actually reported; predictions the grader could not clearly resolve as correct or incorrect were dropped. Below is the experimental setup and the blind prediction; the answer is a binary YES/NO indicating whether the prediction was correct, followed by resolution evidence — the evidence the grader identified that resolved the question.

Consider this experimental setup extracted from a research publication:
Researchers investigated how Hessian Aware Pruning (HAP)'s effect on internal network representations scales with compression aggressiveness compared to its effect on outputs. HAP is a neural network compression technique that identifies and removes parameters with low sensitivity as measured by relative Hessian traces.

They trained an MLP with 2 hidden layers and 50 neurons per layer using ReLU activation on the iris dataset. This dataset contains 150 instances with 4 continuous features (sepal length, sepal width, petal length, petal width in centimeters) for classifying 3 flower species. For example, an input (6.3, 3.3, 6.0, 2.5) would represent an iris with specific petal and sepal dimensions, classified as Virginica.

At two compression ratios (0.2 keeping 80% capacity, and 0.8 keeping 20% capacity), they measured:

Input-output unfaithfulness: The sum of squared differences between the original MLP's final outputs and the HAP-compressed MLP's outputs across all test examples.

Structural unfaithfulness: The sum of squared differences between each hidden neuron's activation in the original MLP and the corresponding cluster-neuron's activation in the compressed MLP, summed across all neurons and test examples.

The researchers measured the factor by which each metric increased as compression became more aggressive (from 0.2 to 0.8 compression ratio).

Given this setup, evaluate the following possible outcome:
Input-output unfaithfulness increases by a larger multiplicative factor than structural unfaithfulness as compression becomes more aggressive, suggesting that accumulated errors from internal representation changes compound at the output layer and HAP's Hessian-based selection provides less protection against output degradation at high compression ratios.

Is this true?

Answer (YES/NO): NO